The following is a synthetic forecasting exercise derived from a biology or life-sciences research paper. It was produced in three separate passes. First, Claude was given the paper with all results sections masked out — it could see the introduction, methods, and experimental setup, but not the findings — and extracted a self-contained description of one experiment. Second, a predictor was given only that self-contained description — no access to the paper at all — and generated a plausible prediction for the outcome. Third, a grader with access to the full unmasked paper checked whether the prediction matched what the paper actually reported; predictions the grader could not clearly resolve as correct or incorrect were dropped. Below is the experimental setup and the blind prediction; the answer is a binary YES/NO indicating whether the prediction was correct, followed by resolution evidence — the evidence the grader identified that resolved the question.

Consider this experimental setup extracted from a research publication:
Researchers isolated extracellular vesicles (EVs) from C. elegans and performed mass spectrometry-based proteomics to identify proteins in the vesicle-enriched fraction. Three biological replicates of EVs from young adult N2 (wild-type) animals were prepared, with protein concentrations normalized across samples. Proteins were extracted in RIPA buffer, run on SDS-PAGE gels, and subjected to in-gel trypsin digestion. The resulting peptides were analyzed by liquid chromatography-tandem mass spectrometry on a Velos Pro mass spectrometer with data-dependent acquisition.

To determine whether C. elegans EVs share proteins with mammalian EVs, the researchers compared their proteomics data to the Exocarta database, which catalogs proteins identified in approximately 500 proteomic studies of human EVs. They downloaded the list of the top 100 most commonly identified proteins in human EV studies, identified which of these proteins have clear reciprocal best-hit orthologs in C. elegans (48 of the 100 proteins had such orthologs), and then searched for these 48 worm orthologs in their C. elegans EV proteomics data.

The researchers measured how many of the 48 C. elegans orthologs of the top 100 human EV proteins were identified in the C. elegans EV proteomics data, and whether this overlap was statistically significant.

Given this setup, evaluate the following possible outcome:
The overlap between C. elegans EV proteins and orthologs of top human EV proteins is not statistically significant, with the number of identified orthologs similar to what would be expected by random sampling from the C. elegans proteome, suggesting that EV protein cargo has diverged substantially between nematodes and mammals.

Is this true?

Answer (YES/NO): NO